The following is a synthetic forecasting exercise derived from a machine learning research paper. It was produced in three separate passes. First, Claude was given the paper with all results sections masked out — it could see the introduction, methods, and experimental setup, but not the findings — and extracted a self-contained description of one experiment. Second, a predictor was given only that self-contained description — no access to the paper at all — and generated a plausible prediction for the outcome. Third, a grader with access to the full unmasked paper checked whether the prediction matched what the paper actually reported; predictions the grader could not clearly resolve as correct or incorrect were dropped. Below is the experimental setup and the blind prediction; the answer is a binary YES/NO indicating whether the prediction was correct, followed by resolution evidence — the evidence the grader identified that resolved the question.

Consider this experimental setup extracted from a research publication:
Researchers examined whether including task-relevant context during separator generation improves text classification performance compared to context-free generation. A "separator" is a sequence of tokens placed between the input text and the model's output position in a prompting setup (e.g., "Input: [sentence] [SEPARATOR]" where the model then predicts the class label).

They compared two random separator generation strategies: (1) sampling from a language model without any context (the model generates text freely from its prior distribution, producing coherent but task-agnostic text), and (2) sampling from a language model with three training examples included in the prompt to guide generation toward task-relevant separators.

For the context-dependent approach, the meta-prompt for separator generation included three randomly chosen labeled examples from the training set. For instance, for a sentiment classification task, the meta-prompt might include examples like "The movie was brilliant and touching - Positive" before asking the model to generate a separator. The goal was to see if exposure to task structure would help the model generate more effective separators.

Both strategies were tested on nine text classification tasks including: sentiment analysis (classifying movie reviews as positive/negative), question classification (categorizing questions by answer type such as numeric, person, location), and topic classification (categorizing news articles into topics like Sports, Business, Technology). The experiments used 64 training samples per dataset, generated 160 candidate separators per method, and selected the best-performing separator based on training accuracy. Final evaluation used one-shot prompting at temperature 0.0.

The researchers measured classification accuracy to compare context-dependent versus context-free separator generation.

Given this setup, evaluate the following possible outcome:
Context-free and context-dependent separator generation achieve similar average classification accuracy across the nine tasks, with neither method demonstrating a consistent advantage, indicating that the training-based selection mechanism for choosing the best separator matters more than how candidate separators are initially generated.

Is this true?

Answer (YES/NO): NO